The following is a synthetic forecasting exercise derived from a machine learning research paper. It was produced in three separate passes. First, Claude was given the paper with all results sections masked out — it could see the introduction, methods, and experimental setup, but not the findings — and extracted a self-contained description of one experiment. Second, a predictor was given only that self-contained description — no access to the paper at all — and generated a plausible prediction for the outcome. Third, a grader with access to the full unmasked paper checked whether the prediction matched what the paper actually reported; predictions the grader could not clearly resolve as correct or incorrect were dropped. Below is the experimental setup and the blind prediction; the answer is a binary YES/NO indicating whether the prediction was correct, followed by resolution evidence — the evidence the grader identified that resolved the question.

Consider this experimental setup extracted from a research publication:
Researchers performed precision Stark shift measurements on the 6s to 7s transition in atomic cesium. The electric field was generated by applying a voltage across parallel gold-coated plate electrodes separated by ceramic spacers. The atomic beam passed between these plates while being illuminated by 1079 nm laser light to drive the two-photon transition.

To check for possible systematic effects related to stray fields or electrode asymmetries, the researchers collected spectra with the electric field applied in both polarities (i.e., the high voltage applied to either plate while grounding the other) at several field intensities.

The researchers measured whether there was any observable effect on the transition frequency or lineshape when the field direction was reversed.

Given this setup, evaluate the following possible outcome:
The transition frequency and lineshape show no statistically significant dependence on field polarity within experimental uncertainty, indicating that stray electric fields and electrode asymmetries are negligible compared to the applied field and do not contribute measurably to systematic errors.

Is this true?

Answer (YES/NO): YES